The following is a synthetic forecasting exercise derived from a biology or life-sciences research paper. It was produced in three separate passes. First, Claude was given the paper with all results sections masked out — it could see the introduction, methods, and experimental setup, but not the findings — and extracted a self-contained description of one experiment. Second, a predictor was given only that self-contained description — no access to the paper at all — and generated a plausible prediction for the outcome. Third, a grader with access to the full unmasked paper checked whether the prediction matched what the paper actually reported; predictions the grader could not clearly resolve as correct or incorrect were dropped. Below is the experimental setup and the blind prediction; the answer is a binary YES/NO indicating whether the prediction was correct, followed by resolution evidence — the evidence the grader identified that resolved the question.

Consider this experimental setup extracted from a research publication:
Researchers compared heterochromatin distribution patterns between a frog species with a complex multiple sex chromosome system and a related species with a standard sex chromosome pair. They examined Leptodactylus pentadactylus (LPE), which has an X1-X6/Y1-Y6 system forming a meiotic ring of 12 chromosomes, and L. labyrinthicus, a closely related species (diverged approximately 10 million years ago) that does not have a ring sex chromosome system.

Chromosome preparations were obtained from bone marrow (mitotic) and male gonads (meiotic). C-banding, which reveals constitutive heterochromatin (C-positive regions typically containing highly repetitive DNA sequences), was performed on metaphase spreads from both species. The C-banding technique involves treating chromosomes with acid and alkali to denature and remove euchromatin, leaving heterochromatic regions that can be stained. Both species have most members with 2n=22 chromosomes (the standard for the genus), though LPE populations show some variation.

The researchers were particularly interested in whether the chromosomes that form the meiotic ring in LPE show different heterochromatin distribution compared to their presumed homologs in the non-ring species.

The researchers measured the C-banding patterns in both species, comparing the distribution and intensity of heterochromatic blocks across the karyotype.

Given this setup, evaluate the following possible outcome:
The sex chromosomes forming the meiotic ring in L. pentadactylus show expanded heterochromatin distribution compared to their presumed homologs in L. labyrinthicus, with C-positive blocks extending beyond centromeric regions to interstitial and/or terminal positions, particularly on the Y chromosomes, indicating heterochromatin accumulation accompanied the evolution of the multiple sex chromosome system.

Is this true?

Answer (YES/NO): NO